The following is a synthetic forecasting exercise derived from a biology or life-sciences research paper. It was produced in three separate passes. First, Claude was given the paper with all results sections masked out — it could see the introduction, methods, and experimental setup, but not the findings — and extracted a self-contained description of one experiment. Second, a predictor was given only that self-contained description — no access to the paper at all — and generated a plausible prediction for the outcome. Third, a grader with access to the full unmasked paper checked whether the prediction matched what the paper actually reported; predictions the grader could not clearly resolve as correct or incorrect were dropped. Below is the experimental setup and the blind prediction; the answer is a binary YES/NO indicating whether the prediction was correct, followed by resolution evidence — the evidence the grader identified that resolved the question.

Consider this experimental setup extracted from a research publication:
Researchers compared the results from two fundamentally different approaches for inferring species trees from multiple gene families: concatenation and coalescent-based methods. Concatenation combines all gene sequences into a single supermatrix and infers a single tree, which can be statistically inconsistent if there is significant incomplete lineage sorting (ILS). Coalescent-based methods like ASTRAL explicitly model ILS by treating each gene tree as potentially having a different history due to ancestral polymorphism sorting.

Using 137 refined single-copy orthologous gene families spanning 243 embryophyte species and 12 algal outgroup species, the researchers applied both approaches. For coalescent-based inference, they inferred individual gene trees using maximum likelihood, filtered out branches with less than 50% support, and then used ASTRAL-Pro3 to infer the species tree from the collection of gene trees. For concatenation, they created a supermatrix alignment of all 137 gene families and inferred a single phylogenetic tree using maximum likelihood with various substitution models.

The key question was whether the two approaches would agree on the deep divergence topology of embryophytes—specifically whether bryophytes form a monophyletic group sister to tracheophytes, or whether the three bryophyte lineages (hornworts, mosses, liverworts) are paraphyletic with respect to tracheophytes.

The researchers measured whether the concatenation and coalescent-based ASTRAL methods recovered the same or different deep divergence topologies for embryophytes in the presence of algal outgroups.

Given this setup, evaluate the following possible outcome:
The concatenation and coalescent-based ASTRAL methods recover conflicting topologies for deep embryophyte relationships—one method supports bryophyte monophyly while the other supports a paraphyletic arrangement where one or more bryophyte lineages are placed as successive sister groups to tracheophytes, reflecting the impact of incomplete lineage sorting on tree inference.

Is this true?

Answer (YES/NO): NO